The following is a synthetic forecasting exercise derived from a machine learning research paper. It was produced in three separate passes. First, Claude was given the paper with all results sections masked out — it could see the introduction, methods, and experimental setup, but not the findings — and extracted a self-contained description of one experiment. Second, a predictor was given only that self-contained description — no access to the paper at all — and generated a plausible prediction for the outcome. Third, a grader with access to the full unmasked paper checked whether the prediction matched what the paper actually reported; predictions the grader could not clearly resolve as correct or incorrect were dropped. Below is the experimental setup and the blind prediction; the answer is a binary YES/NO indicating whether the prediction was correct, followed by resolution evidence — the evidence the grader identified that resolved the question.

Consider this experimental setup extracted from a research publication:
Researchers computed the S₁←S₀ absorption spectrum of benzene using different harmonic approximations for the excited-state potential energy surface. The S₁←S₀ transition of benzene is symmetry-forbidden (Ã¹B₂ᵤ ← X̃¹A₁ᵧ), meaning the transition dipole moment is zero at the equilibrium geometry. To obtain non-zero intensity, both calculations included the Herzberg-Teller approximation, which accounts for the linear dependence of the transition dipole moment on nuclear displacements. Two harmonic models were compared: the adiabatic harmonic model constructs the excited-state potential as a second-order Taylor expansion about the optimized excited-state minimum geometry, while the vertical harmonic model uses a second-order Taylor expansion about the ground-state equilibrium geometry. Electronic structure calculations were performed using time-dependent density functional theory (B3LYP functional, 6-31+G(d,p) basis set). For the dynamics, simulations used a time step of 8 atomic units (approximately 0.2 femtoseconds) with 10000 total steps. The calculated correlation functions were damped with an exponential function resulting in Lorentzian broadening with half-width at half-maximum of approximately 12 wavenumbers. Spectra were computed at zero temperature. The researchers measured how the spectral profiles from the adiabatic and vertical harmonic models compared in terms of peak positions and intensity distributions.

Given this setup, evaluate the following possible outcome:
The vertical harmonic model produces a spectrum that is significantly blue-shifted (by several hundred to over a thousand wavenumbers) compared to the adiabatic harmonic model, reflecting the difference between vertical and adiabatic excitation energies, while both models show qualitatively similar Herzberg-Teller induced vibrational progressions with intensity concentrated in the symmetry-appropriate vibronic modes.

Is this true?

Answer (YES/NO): NO